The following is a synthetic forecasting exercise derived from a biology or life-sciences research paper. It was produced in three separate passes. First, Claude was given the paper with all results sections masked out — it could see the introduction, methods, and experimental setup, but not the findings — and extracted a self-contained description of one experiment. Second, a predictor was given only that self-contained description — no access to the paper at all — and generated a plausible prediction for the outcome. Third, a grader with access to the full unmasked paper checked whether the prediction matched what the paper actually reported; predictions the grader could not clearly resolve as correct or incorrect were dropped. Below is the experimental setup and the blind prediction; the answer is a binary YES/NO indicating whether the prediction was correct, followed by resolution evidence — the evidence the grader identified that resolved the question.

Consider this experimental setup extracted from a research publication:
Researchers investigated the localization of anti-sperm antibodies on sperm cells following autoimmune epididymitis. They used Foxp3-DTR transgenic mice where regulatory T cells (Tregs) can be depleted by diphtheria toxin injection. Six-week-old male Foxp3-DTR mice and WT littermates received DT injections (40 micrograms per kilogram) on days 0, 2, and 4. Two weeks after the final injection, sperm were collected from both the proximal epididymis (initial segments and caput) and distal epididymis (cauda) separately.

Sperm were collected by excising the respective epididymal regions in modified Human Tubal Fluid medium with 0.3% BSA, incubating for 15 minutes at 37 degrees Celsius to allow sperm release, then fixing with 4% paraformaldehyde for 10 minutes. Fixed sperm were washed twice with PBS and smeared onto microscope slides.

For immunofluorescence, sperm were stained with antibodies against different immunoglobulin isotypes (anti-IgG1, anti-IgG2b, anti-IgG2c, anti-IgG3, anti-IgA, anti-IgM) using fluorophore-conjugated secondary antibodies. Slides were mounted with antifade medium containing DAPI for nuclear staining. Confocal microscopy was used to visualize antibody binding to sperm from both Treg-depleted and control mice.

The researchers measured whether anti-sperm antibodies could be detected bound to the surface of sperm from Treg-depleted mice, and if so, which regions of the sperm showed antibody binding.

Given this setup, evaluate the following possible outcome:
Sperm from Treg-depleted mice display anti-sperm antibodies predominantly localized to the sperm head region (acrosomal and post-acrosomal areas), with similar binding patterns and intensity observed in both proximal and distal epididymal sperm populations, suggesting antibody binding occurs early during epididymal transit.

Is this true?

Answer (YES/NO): NO